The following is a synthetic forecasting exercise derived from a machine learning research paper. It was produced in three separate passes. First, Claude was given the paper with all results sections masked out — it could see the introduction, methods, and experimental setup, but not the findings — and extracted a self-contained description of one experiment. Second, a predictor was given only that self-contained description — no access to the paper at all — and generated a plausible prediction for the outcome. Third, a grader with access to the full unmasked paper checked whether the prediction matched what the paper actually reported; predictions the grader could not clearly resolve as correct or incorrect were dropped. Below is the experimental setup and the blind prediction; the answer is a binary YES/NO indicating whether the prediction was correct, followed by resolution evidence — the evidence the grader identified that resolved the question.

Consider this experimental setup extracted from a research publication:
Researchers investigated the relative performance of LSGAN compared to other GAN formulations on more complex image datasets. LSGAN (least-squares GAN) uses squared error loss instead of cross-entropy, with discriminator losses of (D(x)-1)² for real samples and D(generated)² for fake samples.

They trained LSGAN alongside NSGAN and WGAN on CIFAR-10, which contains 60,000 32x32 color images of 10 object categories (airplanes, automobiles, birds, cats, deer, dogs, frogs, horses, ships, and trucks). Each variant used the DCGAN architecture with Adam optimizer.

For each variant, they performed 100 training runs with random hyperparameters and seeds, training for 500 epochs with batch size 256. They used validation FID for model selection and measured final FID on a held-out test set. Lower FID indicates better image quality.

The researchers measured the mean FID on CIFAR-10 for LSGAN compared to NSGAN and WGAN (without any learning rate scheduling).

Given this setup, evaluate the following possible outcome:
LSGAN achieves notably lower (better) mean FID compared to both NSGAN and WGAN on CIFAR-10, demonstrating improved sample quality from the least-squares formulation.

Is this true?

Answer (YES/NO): NO